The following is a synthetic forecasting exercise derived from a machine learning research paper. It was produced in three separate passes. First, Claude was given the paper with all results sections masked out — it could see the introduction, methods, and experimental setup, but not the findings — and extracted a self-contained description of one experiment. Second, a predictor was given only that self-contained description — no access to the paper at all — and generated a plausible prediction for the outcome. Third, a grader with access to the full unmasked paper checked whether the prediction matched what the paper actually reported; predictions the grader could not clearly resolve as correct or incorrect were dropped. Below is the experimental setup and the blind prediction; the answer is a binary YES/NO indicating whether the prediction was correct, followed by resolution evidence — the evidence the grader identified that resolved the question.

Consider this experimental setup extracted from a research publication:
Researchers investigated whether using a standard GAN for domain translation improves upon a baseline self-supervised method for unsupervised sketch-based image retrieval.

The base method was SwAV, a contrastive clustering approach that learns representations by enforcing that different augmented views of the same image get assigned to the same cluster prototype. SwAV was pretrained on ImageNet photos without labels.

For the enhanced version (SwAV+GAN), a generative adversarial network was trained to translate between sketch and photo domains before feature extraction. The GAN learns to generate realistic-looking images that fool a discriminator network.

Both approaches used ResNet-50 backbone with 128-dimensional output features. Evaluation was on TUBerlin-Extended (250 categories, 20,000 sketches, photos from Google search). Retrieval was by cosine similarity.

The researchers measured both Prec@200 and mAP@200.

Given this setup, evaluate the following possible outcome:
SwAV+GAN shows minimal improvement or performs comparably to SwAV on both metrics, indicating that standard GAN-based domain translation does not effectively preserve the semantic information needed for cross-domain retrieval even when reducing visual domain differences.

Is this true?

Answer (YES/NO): NO